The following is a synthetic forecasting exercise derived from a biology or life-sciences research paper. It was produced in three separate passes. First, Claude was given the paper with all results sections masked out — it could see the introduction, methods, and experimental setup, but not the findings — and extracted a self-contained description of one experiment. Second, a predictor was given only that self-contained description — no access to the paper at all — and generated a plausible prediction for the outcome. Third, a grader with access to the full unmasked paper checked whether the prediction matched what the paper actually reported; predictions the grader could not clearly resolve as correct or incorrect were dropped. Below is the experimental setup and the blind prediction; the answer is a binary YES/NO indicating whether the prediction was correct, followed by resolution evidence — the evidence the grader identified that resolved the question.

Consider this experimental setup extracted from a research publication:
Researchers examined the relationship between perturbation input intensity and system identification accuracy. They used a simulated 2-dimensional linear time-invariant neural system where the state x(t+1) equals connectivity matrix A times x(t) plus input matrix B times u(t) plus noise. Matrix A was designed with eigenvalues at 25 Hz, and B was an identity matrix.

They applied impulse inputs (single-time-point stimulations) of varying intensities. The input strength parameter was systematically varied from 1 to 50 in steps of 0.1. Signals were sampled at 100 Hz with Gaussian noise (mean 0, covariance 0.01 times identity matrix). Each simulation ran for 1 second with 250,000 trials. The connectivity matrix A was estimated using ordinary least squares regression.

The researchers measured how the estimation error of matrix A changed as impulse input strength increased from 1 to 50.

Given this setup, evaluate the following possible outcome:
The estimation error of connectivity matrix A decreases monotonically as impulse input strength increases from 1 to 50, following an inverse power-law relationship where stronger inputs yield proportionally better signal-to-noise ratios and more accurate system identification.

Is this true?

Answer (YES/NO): YES